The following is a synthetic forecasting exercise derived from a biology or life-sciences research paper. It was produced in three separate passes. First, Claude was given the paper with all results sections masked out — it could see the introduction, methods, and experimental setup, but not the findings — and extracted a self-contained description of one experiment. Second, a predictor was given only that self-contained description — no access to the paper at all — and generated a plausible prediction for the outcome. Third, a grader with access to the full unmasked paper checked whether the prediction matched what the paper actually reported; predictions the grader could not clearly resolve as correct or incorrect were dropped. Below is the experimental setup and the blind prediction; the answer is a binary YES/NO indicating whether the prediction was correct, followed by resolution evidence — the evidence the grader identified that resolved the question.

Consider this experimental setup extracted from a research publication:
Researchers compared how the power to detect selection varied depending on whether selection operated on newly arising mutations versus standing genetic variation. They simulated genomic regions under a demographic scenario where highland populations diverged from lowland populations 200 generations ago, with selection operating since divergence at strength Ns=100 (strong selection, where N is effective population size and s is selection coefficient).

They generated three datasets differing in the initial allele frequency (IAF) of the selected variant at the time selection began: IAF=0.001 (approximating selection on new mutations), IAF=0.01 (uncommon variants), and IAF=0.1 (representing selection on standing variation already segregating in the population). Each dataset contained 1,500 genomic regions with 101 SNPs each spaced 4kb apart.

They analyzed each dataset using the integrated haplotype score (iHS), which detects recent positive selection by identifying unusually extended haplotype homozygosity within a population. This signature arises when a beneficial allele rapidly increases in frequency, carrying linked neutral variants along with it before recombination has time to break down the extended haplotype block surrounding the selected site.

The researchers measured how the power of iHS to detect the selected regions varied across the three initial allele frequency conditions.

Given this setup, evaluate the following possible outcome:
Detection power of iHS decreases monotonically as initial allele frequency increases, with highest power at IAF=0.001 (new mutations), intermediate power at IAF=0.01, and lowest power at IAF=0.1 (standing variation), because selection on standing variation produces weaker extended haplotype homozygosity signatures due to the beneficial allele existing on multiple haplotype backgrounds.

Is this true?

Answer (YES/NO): NO